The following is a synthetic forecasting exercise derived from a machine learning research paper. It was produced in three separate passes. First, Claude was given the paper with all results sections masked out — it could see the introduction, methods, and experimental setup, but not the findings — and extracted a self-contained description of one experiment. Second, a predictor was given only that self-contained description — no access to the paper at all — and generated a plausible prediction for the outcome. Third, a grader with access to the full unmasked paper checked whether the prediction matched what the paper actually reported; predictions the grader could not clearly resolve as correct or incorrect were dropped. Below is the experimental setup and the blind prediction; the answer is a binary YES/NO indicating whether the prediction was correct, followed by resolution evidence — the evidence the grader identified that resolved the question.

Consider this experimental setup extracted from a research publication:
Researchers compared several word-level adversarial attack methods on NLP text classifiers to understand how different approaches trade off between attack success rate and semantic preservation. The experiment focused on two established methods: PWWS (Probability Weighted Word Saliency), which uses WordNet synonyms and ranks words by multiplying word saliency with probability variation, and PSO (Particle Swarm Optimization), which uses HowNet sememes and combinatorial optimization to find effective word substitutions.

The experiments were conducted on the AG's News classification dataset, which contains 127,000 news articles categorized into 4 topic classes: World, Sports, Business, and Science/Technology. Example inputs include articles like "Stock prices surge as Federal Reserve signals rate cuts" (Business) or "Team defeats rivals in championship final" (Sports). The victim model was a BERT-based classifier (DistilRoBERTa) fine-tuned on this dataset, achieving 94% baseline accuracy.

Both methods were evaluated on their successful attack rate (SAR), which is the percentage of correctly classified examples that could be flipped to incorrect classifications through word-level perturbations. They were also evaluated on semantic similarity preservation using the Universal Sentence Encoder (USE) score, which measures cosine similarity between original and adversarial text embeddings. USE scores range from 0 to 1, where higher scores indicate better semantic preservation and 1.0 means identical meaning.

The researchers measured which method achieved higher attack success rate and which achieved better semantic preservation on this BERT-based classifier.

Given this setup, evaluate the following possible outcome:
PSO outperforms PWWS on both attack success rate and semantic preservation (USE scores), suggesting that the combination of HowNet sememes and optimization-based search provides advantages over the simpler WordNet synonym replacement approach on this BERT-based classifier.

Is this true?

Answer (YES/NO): NO